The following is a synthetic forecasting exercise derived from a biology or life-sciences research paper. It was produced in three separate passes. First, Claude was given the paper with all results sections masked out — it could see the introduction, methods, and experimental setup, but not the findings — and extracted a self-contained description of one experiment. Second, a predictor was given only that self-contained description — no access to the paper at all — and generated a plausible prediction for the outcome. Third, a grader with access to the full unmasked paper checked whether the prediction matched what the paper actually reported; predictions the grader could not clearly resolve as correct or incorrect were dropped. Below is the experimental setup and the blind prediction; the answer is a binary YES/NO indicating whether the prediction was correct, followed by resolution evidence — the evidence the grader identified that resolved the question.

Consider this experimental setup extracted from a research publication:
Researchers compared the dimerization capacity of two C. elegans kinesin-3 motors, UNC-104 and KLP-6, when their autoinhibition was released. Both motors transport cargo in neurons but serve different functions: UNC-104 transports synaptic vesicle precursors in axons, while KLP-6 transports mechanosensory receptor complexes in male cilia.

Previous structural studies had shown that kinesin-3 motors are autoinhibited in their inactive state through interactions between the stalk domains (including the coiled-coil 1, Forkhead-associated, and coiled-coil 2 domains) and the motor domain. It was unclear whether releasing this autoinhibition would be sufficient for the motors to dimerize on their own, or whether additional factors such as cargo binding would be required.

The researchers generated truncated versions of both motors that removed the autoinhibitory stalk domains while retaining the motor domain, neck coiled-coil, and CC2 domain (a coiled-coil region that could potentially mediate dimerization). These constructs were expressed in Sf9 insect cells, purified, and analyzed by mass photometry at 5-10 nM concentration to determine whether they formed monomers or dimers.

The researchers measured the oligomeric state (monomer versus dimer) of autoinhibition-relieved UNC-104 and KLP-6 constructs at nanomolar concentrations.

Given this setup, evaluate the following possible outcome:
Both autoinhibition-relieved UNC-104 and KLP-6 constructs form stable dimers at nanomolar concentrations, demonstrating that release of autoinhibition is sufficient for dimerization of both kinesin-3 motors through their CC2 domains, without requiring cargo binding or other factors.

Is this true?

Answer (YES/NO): NO